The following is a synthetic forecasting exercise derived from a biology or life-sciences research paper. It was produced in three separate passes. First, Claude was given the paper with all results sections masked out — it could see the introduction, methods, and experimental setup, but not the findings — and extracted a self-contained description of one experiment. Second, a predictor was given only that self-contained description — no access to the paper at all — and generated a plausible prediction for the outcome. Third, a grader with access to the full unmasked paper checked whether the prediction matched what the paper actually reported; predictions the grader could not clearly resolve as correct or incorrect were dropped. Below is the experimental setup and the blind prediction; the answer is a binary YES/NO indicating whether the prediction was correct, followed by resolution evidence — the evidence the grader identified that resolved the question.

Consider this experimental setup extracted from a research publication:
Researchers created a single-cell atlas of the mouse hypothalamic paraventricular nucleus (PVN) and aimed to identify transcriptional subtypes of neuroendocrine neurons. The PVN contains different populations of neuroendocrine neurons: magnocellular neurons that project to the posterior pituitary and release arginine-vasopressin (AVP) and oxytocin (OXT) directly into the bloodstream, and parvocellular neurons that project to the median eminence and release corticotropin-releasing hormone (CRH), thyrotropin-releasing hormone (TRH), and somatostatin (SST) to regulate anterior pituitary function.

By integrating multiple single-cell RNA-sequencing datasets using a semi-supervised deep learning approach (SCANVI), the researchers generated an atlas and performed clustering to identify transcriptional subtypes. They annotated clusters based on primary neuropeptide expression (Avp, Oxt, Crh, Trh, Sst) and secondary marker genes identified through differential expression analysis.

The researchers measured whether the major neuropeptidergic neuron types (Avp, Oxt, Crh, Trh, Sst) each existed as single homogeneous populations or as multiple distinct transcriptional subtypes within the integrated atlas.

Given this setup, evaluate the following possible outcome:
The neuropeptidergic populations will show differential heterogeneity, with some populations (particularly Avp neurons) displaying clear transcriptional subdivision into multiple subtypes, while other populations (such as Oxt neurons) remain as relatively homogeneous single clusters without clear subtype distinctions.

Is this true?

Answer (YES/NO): NO